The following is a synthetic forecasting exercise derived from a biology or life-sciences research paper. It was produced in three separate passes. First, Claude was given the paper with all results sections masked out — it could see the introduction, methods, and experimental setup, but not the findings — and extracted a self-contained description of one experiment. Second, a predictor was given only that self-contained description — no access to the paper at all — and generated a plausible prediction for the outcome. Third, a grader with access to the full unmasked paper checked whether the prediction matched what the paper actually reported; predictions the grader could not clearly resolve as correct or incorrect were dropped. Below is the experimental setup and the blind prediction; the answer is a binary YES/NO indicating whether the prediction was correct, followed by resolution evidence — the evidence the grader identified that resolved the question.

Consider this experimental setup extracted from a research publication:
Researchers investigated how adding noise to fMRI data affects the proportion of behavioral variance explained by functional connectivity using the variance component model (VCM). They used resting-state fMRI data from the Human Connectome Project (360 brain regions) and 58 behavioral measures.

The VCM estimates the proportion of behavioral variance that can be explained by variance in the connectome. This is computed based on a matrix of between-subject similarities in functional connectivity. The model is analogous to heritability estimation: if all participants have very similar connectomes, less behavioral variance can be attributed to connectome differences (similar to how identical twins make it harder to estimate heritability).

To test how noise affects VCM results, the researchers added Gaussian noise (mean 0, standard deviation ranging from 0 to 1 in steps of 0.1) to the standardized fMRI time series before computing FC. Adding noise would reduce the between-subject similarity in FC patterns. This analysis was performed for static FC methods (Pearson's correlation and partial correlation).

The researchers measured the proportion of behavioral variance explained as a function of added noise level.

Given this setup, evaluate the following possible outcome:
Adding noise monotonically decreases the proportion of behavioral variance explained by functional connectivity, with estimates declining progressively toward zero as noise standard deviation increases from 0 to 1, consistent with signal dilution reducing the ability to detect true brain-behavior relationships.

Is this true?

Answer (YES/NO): NO